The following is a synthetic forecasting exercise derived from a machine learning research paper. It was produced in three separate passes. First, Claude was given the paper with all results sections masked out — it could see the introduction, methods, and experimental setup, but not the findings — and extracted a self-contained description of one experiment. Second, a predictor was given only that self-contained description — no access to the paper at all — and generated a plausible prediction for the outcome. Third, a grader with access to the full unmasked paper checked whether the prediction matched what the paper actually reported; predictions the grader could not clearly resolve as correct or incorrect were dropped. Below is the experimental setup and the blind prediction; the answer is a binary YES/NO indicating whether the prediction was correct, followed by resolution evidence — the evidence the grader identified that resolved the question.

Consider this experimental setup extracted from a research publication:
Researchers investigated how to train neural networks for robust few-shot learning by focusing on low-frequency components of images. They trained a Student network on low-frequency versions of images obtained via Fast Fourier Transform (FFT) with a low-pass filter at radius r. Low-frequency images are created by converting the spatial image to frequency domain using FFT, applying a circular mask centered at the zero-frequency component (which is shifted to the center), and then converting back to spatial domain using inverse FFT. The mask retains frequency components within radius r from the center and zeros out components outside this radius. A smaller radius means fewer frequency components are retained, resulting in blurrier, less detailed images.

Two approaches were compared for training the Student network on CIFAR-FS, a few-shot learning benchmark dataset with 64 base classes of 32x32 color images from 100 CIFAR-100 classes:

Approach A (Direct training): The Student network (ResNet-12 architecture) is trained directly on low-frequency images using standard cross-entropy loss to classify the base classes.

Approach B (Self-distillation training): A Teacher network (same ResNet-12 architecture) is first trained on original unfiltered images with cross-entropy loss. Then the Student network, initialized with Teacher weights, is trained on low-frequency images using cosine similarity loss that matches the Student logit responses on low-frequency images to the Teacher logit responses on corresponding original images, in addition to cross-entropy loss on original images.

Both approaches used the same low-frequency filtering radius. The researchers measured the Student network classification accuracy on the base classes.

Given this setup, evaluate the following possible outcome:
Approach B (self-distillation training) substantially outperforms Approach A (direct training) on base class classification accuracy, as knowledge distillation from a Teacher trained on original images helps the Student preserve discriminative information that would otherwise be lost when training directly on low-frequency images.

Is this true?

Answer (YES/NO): YES